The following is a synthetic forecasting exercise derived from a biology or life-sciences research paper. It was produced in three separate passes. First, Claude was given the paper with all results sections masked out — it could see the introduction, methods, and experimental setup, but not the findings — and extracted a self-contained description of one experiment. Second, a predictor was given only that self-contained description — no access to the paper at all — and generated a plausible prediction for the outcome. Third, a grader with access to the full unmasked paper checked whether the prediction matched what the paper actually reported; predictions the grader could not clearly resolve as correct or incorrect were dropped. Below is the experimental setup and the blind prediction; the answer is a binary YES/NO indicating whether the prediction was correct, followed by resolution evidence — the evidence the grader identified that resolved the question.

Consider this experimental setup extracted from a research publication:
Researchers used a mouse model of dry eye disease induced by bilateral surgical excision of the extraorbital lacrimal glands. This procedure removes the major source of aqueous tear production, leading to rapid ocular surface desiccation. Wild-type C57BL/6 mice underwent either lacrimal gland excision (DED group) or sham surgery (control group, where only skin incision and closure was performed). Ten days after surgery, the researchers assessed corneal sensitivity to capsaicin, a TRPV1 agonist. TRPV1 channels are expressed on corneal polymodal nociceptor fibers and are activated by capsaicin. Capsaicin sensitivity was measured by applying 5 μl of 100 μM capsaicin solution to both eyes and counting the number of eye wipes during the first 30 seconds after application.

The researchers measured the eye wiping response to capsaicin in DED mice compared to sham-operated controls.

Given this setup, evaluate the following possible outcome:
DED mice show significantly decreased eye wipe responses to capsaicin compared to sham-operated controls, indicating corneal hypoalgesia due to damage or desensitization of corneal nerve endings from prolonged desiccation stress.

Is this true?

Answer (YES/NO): NO